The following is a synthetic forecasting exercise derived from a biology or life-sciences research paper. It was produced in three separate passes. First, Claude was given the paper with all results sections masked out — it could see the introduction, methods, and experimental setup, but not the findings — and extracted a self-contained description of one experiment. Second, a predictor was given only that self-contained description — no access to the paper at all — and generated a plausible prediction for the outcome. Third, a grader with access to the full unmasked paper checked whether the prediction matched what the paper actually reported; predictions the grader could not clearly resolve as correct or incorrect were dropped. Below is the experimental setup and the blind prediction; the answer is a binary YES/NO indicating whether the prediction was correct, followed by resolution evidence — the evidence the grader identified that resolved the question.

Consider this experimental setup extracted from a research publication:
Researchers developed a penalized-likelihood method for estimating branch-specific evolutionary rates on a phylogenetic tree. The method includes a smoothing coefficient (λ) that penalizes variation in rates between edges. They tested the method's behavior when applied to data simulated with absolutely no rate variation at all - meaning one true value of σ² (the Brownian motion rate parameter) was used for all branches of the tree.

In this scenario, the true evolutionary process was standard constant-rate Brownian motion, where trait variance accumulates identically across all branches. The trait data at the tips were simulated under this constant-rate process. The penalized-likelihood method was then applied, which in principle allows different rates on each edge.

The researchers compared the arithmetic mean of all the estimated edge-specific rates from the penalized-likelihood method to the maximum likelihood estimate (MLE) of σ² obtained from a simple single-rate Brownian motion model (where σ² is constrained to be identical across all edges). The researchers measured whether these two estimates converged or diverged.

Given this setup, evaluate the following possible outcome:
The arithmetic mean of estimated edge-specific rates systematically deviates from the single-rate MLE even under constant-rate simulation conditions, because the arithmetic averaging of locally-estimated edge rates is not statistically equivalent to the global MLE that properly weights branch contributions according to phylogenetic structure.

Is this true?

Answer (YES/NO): NO